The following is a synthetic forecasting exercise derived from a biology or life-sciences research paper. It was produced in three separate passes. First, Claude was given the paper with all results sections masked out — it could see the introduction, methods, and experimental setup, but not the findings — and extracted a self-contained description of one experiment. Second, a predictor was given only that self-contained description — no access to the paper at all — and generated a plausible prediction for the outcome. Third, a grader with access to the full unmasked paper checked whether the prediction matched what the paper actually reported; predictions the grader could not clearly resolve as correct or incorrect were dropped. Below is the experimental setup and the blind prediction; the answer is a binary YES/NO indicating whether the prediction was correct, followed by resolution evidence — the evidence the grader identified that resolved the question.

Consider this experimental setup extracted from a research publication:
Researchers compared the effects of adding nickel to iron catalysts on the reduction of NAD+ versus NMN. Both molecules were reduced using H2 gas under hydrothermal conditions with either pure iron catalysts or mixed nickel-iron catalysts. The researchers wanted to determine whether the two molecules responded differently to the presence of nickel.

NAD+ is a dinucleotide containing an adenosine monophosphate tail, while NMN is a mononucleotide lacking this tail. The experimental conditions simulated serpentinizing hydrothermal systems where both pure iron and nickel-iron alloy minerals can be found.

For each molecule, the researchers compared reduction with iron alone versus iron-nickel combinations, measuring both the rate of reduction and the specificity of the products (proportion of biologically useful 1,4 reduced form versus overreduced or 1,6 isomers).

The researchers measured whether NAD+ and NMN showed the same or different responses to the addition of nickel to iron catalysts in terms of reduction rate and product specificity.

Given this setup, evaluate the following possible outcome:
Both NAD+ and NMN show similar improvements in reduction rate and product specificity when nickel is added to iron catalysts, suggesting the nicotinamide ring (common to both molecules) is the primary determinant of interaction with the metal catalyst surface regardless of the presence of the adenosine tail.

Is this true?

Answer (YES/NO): NO